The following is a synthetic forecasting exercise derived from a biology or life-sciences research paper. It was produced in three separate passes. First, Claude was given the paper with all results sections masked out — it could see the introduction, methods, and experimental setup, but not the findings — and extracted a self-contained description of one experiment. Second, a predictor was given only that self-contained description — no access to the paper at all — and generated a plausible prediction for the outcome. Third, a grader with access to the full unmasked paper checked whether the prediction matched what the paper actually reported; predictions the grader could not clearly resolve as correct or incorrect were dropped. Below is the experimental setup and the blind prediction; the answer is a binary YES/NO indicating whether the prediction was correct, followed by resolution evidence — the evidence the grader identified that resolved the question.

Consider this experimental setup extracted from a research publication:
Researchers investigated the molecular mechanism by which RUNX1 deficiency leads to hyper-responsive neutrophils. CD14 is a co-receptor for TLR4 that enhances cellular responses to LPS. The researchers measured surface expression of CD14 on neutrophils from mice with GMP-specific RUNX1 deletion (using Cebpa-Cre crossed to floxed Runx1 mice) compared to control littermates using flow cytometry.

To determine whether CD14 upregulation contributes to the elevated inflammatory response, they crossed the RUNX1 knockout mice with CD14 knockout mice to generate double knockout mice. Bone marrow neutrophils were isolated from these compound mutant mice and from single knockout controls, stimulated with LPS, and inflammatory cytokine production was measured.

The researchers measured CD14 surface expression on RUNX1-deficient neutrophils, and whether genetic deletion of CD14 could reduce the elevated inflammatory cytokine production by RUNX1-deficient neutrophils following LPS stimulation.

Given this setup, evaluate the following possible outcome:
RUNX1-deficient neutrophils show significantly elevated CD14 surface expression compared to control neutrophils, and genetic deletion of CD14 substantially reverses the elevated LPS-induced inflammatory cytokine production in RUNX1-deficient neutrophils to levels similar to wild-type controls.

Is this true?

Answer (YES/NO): NO